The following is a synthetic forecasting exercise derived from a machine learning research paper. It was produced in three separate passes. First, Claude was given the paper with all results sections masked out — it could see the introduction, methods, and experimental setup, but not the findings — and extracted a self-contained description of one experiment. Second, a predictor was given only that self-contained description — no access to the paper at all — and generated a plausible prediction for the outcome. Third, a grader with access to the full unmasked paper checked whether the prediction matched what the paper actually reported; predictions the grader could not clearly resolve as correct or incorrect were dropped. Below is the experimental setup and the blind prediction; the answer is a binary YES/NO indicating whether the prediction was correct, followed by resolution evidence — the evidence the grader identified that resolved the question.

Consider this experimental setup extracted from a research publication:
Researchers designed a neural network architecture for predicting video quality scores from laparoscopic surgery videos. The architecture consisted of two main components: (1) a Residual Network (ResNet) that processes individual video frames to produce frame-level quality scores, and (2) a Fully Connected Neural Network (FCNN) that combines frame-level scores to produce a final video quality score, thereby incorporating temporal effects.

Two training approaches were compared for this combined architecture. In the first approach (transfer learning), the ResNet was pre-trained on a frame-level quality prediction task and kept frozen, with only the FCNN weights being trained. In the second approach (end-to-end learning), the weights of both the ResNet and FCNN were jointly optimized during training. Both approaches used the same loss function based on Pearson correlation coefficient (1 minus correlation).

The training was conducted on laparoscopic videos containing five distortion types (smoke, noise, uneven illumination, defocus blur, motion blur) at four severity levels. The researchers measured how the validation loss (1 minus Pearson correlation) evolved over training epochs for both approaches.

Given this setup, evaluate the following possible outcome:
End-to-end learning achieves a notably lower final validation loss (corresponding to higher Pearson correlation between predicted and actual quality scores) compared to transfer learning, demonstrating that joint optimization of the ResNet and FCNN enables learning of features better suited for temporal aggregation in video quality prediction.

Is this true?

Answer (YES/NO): YES